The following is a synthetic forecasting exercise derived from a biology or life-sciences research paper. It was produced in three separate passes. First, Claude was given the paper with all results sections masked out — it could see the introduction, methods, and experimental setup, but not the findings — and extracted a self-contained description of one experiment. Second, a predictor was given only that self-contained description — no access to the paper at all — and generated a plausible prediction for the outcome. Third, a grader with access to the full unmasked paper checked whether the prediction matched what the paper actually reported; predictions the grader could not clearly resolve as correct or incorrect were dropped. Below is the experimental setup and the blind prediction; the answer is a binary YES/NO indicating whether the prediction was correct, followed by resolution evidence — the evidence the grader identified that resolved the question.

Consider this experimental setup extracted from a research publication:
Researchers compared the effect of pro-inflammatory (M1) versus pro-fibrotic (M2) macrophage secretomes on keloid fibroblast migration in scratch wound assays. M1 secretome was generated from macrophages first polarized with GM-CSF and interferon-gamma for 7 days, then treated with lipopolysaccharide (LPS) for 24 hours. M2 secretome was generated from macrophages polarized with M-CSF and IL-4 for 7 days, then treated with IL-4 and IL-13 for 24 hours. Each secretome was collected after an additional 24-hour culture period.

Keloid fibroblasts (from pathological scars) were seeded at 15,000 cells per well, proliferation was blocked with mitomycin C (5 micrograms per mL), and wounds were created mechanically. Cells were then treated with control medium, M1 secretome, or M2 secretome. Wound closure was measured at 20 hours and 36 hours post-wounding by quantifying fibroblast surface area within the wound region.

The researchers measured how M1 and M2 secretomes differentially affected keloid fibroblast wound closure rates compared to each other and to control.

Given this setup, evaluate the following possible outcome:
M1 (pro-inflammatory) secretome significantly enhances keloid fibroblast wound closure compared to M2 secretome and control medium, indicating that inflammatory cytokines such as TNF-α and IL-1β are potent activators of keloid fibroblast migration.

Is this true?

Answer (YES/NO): NO